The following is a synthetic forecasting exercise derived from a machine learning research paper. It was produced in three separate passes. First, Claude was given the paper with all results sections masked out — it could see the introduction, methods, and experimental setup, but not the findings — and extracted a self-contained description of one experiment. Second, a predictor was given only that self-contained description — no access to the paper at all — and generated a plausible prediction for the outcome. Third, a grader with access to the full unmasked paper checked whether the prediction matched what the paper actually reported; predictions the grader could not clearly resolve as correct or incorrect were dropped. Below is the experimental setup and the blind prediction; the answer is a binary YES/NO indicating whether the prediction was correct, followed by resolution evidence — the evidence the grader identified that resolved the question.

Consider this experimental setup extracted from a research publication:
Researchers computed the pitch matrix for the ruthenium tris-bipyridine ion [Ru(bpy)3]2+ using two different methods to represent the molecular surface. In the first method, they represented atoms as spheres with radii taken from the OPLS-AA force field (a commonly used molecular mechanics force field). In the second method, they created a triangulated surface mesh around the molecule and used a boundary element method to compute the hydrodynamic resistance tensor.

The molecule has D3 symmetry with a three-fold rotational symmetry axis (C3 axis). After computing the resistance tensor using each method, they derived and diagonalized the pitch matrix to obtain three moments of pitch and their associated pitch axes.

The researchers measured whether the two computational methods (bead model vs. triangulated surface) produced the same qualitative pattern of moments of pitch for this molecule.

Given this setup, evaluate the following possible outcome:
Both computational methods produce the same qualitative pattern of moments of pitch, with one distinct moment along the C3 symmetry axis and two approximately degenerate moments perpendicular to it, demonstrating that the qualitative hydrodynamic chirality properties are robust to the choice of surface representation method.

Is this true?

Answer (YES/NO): YES